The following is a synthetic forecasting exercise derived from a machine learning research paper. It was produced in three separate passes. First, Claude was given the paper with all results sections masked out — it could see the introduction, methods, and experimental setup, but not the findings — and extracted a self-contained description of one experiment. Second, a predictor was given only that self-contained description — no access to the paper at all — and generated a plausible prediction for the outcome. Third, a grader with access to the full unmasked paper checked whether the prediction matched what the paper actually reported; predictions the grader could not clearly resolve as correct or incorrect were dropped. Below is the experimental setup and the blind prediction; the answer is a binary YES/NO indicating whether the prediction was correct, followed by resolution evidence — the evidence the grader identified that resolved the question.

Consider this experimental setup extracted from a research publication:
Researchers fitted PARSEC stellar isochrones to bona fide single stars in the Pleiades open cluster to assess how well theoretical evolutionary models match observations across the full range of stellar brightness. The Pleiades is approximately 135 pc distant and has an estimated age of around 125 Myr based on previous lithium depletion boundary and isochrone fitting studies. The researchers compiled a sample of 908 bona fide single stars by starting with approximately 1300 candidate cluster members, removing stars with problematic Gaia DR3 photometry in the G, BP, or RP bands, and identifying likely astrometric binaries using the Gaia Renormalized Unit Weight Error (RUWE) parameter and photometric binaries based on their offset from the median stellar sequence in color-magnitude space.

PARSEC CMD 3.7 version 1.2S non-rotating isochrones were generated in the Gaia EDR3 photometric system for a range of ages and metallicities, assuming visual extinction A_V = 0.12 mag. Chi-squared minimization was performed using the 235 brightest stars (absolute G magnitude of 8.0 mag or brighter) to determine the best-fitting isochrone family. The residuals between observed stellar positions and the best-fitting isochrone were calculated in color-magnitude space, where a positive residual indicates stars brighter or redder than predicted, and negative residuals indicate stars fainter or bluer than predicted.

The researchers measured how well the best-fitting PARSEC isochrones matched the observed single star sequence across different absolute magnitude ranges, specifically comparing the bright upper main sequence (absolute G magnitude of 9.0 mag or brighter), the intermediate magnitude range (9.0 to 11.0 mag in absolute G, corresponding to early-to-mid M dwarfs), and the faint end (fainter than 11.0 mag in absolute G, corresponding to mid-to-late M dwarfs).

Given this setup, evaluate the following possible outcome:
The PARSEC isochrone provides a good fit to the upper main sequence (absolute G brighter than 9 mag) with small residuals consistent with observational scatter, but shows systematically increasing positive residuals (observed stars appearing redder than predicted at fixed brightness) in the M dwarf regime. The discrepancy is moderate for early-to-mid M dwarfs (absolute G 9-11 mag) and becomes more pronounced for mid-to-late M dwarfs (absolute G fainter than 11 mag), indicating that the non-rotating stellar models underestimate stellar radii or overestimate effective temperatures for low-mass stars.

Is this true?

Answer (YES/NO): NO